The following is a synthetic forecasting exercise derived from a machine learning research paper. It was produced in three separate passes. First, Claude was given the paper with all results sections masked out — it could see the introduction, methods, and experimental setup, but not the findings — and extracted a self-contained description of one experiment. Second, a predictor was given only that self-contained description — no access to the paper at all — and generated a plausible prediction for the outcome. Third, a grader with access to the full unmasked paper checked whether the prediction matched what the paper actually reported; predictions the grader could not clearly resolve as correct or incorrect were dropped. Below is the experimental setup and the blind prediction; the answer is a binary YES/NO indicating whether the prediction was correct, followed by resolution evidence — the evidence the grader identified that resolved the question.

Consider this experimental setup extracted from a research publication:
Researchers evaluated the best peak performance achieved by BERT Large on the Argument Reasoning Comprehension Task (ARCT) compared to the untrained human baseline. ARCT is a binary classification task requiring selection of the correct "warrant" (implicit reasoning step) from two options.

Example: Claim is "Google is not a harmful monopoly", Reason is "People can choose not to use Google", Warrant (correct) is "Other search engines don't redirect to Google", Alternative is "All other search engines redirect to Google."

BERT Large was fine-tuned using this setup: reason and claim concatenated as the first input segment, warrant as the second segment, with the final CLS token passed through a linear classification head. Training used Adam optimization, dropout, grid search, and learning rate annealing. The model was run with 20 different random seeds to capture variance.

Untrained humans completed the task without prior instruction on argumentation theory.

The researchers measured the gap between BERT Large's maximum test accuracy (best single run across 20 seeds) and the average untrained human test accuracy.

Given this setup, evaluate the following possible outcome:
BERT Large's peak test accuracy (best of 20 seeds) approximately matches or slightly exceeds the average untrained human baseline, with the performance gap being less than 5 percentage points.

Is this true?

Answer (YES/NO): YES